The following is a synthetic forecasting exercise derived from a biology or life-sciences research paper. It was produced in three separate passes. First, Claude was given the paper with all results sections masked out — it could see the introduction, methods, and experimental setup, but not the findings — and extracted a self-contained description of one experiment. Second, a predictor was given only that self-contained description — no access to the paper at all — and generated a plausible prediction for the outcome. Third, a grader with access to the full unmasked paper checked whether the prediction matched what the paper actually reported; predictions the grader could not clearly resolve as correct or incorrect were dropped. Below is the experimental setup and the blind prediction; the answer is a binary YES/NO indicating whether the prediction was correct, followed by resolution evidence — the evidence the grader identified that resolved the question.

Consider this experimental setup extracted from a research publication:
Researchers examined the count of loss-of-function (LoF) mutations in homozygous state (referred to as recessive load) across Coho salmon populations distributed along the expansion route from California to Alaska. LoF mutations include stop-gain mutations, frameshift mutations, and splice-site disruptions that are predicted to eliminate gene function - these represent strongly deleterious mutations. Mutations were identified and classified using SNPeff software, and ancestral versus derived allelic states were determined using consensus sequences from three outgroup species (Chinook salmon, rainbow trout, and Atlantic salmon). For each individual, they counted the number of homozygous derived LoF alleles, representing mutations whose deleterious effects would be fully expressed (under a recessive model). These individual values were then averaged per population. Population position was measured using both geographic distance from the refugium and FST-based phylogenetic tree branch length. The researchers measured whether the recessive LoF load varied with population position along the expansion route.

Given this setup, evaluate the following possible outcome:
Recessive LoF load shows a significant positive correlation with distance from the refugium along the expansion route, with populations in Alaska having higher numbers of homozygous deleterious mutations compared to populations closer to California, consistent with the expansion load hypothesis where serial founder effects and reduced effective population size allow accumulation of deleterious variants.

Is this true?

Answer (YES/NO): YES